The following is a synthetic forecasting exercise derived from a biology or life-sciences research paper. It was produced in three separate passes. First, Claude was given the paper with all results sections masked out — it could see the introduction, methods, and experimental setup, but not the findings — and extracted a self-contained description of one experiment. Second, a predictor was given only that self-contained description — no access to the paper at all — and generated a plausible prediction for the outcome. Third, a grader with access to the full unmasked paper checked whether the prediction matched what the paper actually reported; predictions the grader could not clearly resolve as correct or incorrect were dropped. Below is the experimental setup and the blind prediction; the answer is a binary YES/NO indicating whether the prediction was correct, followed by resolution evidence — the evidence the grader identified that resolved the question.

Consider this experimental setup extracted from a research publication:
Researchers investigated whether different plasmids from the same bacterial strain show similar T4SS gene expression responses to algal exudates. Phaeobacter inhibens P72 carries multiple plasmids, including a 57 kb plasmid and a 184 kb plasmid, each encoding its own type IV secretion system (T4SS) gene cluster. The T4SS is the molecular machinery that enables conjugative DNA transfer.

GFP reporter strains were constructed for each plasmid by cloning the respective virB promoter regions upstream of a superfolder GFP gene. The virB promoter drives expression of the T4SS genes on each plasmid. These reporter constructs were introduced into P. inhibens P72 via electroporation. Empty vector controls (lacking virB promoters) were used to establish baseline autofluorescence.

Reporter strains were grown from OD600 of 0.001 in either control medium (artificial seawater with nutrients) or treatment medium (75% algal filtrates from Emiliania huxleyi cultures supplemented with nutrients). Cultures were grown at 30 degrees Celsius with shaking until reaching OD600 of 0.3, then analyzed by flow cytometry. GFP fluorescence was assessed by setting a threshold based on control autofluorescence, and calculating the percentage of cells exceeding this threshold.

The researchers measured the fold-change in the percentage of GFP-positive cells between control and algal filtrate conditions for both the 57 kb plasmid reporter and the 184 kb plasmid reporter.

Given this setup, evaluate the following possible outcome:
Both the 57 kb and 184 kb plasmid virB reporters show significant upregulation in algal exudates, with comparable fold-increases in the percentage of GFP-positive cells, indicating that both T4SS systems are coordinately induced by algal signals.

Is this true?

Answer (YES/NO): NO